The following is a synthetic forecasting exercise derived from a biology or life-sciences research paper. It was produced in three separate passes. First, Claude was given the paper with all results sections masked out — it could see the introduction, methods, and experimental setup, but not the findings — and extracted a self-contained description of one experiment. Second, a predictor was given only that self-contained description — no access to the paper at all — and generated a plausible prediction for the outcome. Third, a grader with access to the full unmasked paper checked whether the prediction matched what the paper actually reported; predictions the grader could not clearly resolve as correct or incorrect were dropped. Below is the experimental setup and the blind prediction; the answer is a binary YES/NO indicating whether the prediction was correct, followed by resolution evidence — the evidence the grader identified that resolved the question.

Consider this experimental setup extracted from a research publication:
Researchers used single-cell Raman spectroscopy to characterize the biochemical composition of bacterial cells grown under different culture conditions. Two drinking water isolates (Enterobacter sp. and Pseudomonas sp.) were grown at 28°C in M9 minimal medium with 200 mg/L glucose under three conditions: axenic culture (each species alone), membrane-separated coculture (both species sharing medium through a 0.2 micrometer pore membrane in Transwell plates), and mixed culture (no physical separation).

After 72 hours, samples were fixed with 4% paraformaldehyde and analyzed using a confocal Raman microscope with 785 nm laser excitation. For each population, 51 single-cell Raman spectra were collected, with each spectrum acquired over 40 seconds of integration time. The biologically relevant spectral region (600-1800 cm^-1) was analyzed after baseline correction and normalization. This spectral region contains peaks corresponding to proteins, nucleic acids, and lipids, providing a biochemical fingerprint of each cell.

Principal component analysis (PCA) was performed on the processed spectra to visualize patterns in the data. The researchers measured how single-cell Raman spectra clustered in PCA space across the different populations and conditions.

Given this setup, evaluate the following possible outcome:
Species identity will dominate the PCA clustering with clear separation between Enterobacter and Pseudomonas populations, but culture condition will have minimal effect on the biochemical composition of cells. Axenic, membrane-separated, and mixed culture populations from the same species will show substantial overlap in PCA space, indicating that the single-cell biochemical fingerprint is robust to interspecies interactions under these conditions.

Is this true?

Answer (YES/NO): NO